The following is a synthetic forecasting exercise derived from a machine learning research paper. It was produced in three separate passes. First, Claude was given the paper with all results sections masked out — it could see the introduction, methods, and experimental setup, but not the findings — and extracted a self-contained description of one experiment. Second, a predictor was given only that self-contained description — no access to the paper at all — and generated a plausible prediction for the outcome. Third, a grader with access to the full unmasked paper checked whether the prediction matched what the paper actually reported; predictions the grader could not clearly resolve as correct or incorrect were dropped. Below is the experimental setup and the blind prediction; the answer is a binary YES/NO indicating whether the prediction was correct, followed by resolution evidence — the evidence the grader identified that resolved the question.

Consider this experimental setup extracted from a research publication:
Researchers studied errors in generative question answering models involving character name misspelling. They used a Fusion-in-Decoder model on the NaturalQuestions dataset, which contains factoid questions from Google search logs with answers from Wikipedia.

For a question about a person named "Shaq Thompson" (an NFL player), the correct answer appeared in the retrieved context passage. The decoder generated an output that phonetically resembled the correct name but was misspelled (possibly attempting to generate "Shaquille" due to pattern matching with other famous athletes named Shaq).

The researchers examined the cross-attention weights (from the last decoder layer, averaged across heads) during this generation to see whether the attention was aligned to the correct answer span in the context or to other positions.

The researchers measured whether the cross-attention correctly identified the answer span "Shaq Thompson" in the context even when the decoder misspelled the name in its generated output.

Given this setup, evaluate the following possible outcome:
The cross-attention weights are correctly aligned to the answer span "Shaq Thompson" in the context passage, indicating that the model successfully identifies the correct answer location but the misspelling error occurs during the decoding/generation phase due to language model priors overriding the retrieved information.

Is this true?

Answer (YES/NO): YES